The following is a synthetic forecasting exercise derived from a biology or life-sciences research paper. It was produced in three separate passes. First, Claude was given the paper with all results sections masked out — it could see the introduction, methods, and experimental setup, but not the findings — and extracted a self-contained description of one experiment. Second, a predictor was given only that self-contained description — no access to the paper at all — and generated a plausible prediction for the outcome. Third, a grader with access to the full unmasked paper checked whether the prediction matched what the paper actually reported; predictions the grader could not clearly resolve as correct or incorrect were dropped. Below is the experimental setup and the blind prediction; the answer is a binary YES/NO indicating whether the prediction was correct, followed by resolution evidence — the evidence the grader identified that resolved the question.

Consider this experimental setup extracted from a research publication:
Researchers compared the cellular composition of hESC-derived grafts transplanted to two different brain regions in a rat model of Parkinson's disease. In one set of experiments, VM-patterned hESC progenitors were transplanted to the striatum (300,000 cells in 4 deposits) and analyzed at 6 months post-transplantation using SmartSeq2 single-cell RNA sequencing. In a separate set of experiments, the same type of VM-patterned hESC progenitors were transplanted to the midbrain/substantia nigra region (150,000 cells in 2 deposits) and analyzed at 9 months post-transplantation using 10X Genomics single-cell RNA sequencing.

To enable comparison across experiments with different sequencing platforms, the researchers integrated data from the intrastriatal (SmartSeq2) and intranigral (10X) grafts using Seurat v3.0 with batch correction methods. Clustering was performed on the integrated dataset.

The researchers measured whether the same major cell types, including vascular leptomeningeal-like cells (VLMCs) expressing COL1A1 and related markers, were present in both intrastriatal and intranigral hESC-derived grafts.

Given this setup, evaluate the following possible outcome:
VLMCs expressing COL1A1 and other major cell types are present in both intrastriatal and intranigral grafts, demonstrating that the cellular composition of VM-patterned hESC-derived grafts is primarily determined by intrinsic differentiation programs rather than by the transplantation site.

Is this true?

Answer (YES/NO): YES